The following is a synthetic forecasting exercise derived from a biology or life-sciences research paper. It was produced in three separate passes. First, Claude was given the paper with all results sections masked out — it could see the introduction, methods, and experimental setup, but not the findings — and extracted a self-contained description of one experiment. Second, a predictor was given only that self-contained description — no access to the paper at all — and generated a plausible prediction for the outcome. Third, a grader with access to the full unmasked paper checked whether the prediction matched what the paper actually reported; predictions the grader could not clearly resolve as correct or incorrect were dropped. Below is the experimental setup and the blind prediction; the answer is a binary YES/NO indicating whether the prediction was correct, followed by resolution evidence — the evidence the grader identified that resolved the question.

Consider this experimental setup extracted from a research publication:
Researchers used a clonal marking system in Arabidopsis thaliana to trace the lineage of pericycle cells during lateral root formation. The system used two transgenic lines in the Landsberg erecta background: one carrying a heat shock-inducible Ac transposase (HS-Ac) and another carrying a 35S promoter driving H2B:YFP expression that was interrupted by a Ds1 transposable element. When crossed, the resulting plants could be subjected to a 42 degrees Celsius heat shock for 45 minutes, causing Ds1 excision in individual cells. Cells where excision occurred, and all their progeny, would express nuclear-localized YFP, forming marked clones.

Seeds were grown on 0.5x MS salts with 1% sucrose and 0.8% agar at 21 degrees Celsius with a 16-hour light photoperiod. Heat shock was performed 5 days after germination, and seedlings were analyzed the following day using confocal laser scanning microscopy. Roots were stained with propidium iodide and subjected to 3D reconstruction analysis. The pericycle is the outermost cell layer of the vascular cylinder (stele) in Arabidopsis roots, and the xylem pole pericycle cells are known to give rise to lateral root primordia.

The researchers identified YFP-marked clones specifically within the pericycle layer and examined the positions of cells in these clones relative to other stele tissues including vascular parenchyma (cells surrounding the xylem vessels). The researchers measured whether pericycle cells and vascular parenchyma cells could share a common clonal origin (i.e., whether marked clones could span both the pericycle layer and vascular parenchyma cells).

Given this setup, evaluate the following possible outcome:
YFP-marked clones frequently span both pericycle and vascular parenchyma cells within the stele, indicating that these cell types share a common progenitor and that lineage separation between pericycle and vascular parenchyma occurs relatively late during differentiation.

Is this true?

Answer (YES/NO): NO